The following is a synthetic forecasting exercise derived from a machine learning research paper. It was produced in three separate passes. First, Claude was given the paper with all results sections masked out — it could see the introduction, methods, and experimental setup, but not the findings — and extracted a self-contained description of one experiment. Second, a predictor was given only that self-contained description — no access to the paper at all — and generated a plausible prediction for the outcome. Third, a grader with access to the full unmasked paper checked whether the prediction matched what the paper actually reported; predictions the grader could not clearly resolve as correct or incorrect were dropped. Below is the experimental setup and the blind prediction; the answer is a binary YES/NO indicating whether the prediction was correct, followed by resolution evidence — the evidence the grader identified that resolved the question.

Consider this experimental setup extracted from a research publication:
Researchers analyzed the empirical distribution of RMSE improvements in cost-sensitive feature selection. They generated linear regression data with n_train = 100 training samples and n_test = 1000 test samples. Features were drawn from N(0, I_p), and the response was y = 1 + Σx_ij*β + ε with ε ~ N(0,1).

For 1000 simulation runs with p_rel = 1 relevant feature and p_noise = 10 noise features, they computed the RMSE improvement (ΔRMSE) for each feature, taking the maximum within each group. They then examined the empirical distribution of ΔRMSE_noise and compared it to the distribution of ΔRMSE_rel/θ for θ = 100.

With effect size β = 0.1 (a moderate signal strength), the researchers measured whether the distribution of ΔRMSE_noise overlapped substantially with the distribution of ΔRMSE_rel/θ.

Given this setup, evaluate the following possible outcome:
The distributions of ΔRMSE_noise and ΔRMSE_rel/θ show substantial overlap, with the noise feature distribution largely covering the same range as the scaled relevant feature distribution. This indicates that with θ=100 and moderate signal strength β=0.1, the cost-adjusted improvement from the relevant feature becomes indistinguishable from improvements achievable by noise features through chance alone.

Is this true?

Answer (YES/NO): YES